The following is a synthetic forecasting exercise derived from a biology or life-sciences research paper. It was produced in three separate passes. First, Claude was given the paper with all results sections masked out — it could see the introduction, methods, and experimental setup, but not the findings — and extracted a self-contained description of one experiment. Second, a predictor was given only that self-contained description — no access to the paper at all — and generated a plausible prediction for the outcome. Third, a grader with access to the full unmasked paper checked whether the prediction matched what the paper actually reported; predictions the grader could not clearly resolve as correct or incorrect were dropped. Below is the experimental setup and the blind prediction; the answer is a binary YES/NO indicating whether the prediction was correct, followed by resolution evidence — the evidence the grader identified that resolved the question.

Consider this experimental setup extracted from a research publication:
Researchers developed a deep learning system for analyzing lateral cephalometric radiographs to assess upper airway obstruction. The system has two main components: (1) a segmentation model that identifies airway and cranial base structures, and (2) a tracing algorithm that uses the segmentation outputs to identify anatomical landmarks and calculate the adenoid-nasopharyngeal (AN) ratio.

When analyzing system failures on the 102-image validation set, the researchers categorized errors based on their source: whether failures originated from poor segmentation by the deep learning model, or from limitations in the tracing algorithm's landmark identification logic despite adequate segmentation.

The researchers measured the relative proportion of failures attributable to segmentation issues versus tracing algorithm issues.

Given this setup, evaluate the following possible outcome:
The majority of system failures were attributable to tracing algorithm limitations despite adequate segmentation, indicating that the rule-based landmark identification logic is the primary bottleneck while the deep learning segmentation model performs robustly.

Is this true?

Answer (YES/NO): YES